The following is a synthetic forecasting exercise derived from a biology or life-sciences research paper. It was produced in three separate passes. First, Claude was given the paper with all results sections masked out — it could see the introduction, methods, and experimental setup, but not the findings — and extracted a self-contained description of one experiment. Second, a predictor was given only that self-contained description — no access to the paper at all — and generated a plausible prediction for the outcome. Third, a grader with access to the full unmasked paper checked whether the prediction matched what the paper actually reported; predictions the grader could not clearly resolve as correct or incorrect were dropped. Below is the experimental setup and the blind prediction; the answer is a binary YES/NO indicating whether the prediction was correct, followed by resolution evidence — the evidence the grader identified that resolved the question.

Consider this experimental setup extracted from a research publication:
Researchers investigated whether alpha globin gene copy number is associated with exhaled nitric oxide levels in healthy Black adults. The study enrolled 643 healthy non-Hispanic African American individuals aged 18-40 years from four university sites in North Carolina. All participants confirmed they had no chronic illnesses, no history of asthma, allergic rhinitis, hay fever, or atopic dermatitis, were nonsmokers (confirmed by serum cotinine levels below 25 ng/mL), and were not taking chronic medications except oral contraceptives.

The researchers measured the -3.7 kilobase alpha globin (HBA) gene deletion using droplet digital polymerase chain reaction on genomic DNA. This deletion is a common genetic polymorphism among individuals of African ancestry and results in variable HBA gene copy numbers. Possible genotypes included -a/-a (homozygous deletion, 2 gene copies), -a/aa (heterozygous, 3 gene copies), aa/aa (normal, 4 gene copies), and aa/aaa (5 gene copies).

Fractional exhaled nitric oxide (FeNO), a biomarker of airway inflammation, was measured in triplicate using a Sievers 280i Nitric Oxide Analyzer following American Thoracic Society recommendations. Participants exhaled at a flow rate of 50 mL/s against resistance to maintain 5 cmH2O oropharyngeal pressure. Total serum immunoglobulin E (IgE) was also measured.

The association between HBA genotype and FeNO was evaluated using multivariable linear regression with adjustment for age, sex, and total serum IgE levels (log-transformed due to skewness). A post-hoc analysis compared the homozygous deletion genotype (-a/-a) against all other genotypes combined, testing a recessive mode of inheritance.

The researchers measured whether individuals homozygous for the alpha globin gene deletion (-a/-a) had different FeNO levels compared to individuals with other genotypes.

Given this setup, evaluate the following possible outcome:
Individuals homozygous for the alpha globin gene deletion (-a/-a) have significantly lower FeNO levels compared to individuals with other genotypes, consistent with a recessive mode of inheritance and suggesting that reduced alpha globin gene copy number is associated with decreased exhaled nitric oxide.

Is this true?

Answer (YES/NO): NO